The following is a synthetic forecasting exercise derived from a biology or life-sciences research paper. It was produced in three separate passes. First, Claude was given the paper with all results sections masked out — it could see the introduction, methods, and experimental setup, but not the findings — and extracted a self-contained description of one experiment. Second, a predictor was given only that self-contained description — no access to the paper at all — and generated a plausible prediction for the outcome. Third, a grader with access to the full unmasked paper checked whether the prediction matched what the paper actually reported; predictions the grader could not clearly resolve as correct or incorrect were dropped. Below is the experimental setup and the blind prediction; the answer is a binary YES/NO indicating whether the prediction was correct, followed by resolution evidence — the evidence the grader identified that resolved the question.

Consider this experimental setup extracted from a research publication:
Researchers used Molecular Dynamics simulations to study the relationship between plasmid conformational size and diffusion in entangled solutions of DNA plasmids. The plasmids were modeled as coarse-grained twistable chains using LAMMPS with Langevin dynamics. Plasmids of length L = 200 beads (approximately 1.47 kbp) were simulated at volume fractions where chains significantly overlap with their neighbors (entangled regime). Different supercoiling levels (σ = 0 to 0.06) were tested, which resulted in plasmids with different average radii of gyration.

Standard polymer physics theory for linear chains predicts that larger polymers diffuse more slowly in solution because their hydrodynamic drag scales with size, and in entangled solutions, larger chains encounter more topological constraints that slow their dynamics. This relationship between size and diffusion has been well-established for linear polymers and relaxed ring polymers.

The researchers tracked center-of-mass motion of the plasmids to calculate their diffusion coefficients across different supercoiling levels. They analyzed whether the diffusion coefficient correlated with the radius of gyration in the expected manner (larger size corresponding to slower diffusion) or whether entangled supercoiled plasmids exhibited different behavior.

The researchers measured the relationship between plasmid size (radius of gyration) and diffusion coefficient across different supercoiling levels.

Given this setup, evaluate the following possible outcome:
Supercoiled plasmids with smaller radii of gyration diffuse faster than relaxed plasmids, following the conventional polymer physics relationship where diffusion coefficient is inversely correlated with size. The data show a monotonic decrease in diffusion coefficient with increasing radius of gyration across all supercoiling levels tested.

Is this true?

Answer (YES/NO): NO